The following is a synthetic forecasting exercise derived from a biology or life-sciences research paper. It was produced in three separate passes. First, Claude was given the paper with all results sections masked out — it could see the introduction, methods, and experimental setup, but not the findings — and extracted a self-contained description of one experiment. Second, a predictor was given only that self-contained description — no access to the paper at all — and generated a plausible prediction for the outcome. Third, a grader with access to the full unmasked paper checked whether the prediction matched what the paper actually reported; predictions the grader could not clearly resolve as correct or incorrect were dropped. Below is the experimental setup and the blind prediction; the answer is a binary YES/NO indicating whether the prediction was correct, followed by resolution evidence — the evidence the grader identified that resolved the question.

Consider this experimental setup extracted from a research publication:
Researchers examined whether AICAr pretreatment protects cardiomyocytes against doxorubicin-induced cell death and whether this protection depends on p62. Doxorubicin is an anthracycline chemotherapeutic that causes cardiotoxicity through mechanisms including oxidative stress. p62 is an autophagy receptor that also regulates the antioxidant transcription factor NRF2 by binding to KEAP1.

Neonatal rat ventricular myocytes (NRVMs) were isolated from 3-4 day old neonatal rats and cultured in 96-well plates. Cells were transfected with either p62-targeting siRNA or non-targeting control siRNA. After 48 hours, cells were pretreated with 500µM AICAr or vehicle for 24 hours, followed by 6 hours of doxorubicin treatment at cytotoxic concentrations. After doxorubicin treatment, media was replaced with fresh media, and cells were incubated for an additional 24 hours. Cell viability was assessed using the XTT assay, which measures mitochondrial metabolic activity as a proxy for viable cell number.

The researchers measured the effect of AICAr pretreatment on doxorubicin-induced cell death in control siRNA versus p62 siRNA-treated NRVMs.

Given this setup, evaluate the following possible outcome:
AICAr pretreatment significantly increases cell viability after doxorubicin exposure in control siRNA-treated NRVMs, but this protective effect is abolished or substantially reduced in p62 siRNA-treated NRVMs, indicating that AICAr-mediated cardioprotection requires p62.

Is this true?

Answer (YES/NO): YES